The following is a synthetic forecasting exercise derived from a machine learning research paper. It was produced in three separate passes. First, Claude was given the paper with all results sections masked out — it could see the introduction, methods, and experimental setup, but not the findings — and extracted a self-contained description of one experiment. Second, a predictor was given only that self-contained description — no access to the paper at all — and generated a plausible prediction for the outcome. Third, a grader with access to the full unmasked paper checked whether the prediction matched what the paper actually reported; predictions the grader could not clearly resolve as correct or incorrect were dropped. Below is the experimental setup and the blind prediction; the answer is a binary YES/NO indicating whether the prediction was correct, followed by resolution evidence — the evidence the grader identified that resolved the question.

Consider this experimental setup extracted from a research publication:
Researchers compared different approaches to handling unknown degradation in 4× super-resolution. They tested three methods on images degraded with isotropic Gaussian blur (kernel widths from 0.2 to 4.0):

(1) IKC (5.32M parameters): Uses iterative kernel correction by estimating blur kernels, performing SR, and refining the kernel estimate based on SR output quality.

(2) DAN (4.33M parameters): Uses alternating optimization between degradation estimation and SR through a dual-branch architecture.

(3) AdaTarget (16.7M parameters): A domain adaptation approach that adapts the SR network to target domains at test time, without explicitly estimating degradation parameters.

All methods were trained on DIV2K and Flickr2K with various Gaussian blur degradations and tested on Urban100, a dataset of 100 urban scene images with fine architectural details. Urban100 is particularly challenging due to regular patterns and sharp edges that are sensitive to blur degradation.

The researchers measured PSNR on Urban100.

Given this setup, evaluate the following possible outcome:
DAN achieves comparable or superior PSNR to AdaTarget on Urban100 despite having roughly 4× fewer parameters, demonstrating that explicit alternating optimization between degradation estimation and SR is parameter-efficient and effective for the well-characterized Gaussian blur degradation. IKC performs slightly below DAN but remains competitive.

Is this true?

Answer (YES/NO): YES